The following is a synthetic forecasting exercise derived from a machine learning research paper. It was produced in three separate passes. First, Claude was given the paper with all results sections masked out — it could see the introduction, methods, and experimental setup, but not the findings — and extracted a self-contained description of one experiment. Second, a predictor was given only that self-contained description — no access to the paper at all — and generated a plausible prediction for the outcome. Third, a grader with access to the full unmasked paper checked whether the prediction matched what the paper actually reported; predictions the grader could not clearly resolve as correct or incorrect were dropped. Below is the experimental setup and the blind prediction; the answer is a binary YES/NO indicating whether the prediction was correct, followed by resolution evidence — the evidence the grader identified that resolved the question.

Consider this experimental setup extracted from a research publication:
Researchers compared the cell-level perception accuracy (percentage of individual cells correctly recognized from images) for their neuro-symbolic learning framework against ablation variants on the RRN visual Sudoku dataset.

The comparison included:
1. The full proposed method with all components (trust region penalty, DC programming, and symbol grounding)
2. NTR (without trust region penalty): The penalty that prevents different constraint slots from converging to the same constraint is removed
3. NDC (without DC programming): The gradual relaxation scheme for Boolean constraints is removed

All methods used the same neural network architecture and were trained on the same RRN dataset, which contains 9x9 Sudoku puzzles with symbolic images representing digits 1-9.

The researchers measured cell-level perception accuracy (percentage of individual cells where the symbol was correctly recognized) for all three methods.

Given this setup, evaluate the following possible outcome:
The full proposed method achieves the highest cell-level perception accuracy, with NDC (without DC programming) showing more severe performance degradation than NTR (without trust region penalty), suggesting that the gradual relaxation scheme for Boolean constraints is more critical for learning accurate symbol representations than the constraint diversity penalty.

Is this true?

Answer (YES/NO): YES